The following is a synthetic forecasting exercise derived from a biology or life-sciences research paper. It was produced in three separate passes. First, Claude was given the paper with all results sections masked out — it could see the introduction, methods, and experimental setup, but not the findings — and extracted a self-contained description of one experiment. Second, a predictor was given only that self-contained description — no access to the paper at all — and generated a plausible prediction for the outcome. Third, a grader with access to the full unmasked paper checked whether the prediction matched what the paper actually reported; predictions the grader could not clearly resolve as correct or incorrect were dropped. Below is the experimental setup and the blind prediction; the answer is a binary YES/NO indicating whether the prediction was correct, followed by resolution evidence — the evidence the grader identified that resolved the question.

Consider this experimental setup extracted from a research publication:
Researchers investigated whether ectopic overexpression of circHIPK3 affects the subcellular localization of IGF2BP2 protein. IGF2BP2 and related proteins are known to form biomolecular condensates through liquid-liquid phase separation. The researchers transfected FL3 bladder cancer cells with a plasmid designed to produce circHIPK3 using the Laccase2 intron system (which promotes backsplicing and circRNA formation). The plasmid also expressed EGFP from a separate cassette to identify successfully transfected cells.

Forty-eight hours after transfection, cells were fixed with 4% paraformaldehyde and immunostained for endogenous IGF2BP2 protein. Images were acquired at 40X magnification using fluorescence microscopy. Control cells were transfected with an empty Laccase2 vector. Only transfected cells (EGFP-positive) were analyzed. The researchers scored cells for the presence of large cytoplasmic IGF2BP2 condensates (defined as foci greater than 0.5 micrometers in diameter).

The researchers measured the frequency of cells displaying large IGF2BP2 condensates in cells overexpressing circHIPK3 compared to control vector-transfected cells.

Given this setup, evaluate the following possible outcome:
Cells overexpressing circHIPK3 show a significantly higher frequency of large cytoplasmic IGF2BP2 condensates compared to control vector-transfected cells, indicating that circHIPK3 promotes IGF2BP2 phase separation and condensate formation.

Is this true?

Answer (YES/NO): YES